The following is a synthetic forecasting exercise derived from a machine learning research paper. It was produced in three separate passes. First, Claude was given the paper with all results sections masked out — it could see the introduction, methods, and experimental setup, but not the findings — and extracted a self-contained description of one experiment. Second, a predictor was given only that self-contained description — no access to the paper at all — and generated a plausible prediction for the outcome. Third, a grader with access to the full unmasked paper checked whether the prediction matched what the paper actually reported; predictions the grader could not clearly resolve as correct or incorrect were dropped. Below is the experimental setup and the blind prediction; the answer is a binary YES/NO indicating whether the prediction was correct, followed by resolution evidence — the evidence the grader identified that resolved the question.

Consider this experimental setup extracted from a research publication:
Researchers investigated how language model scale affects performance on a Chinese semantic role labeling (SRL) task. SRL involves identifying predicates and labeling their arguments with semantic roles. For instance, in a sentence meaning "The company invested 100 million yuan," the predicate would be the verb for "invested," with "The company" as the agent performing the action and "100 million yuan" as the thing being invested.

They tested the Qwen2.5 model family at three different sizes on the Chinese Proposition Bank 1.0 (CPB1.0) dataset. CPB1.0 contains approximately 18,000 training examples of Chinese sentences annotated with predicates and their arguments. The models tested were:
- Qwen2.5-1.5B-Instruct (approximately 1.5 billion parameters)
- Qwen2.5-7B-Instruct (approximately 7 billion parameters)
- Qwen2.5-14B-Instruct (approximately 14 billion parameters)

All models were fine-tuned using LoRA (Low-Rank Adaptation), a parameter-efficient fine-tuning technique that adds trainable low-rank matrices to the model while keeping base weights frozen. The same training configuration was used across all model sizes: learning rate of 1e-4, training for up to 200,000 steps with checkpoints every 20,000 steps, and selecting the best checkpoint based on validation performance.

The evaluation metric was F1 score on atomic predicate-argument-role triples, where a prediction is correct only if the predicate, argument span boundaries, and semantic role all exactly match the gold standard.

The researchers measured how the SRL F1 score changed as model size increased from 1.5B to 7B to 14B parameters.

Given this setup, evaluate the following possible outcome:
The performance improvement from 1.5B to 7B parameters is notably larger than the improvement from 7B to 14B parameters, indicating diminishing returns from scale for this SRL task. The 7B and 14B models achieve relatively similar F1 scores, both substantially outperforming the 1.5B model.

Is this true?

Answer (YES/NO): YES